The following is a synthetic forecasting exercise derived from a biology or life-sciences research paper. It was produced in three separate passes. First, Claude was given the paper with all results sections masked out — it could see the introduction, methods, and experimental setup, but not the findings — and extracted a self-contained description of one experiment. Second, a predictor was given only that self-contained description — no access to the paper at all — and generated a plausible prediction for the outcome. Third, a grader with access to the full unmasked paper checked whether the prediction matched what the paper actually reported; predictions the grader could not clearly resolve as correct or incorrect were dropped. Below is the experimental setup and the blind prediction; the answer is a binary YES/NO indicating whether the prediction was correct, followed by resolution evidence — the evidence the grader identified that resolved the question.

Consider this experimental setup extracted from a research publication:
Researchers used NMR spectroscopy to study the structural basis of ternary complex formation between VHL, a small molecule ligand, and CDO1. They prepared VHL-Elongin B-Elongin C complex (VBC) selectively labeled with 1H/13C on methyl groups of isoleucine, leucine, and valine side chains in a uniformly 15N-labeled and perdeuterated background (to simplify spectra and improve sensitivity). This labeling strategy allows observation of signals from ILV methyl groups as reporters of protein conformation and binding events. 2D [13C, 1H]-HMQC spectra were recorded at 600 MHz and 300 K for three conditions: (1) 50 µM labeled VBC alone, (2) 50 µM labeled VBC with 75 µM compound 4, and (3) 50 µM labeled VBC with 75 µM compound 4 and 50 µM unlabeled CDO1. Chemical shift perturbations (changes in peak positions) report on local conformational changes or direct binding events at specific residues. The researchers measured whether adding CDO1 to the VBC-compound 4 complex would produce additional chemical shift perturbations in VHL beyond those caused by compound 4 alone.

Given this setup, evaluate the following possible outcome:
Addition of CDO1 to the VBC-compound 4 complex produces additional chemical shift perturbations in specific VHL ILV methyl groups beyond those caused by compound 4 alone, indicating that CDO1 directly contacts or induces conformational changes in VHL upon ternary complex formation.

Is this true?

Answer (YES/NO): YES